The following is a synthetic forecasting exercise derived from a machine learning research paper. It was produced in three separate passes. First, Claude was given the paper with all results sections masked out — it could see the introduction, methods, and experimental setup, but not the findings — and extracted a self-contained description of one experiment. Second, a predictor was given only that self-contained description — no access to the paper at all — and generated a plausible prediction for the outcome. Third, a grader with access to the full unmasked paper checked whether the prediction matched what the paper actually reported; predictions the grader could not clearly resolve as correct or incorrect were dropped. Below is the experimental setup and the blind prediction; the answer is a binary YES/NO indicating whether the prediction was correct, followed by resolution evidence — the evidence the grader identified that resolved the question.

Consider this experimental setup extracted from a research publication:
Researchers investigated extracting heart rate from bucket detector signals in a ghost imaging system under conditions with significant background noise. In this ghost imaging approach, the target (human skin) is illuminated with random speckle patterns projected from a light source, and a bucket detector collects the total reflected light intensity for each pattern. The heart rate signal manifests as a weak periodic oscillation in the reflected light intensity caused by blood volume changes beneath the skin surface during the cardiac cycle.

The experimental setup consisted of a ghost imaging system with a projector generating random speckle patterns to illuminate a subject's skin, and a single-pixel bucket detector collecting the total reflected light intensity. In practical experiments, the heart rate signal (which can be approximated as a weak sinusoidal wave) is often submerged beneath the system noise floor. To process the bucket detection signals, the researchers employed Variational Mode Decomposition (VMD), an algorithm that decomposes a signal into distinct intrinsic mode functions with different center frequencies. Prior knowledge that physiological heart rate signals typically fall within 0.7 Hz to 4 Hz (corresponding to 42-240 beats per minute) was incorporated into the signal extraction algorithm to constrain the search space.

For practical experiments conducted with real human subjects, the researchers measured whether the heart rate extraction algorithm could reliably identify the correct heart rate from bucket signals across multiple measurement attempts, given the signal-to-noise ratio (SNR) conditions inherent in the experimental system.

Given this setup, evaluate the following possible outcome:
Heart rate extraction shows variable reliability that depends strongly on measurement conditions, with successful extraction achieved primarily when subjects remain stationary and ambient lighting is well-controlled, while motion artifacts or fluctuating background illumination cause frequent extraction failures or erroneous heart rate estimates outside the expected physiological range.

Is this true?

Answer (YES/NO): NO